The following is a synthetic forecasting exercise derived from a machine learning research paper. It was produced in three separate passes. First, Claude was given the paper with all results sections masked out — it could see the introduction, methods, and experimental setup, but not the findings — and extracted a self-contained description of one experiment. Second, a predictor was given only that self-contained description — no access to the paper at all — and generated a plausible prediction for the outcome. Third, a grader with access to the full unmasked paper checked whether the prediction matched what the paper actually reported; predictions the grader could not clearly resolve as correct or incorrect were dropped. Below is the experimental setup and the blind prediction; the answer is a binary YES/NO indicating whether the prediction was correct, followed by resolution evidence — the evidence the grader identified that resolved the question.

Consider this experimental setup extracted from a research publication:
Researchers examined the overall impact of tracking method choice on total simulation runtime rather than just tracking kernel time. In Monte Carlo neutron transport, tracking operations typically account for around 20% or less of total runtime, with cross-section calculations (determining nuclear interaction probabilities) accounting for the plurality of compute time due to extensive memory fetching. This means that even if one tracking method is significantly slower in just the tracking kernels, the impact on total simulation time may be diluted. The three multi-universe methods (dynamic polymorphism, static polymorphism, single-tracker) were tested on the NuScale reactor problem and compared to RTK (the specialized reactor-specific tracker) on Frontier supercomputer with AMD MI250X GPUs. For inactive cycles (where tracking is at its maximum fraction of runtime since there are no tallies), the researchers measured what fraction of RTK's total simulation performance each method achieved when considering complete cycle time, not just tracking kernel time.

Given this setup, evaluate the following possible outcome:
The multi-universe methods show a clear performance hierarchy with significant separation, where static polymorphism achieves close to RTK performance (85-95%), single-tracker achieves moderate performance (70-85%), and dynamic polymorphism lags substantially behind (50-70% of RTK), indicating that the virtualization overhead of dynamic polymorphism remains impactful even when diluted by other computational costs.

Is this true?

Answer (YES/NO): NO